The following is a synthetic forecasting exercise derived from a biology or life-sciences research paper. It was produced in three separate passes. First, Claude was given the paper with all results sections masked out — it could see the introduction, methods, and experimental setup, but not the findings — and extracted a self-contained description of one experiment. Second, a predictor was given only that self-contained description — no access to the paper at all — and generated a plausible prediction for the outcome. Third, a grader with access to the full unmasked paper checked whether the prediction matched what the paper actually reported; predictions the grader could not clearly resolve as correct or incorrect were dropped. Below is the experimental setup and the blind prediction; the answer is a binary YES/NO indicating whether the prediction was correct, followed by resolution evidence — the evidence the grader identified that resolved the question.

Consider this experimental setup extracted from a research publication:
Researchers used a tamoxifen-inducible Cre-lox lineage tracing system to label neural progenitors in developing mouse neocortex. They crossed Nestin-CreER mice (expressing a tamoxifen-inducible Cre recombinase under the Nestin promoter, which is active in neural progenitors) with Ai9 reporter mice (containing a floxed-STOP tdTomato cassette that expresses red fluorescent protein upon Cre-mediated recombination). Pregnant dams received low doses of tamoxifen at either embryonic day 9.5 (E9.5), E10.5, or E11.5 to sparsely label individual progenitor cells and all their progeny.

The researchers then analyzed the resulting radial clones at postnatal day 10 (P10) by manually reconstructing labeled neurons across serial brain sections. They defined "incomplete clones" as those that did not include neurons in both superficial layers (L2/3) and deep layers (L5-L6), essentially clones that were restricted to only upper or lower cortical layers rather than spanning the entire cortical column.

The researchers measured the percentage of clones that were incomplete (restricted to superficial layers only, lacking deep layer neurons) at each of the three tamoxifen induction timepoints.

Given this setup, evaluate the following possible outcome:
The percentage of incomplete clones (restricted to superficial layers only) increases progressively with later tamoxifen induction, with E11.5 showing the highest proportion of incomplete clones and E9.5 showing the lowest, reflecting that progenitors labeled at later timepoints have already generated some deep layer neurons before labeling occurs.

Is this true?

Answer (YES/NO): NO